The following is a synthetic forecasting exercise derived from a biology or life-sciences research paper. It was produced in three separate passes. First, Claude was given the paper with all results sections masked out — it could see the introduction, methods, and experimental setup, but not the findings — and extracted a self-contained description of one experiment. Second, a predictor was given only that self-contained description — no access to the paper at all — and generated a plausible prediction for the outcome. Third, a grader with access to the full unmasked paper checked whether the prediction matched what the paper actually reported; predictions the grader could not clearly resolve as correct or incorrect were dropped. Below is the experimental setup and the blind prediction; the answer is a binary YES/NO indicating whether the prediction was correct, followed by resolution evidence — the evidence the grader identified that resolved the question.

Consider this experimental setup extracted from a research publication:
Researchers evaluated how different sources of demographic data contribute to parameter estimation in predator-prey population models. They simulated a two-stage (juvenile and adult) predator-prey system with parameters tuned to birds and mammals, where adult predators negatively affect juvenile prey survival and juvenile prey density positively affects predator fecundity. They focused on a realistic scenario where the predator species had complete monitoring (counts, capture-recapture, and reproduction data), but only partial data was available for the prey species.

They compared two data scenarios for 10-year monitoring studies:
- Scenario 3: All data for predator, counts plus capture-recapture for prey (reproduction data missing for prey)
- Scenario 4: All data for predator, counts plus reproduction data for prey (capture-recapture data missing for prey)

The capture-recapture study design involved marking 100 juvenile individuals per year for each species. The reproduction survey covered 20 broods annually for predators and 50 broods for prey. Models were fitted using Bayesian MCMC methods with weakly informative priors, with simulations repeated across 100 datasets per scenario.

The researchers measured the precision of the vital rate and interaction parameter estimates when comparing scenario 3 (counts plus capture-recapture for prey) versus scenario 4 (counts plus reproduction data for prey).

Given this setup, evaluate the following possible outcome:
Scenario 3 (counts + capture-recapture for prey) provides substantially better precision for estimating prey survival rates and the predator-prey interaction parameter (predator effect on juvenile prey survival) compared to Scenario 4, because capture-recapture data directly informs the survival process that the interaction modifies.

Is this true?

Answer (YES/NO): NO